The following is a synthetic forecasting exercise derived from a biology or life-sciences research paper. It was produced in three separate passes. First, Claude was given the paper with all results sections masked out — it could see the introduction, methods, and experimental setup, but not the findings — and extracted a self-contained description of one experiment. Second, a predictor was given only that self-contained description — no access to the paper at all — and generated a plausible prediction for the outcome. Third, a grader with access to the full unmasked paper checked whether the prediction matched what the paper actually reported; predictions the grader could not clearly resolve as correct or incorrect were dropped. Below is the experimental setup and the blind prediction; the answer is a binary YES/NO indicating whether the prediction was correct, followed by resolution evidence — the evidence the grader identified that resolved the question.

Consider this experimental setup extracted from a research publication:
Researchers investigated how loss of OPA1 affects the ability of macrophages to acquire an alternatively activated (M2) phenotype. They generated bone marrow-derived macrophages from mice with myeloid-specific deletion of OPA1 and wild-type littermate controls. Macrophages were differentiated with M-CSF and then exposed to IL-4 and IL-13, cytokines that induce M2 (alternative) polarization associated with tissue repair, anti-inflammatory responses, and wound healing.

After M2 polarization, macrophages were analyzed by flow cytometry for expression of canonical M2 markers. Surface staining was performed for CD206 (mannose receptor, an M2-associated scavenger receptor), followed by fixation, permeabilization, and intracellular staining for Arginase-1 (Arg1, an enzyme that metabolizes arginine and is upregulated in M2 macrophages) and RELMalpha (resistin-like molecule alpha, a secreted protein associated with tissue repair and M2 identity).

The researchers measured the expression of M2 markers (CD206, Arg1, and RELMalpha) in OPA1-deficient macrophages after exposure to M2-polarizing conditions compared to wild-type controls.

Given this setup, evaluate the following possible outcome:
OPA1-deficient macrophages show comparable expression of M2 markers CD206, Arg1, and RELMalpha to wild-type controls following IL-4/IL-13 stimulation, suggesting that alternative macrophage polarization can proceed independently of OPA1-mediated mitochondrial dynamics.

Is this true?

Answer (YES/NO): NO